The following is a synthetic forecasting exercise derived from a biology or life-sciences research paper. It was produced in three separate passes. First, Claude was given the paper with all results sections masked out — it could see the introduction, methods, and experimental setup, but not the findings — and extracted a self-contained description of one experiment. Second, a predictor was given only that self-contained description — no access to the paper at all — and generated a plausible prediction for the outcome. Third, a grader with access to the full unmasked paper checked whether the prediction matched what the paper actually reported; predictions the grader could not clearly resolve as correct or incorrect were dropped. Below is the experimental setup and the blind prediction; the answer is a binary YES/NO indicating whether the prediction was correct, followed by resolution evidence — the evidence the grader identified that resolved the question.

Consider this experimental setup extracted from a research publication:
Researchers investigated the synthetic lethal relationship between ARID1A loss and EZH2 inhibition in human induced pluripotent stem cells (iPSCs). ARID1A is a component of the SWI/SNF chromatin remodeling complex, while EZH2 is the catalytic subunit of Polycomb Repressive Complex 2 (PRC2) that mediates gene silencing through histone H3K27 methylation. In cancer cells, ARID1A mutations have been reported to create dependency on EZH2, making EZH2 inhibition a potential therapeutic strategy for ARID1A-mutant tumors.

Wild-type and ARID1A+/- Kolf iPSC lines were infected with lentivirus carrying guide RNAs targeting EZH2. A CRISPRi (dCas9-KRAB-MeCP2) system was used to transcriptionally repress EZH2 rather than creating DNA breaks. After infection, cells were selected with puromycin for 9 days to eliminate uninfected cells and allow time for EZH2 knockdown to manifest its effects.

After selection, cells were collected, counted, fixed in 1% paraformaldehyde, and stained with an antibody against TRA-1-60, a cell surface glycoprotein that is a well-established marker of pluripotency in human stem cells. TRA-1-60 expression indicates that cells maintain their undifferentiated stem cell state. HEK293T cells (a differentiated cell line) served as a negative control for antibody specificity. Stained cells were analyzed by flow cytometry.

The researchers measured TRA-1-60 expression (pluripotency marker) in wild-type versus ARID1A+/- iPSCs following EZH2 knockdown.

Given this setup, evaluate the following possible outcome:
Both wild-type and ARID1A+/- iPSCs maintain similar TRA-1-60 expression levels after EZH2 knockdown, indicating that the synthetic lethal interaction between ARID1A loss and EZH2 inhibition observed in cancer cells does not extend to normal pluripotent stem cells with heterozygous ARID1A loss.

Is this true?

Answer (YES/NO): NO